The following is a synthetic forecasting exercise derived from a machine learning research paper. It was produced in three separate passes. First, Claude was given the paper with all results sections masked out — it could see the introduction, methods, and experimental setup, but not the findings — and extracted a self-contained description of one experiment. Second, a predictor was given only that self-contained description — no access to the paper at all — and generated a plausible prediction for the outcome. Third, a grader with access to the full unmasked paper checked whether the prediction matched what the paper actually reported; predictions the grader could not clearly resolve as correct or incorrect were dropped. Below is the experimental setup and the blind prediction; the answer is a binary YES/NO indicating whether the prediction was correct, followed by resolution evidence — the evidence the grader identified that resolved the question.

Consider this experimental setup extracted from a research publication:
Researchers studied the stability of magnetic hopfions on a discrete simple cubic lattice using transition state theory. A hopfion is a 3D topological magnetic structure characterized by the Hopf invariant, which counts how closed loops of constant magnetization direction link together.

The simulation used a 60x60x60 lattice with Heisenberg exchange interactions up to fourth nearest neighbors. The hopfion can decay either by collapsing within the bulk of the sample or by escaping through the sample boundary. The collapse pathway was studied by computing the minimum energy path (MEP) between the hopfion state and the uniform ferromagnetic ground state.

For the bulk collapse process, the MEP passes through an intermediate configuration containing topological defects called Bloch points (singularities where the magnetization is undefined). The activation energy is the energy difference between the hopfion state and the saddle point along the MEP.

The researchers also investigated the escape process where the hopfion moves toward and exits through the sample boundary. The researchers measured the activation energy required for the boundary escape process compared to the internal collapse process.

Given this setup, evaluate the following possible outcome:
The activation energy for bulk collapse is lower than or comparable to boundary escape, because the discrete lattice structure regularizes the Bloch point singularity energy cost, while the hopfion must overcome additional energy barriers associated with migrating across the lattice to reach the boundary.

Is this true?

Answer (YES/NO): NO